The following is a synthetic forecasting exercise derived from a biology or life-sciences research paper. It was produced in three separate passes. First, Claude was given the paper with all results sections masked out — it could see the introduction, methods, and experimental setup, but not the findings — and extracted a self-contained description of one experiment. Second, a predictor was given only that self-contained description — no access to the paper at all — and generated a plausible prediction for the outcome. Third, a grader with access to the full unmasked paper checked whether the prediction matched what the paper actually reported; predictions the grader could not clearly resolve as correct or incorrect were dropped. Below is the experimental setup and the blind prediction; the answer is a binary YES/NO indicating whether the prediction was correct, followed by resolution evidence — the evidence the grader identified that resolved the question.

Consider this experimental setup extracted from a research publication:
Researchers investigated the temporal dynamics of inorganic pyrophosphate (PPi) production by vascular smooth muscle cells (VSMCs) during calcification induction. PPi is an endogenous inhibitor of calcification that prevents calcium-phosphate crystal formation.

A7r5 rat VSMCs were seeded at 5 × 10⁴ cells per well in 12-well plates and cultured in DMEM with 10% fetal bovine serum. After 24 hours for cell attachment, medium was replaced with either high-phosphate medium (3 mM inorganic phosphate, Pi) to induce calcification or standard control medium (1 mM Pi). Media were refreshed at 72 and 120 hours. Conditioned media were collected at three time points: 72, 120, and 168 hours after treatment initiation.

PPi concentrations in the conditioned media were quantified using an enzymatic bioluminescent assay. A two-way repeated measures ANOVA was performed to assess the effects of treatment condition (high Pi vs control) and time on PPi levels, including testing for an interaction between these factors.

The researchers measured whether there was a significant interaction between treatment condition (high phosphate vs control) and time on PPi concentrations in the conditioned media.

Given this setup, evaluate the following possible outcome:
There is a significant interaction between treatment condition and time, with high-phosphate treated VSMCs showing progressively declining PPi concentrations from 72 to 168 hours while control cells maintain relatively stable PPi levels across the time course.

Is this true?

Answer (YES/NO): NO